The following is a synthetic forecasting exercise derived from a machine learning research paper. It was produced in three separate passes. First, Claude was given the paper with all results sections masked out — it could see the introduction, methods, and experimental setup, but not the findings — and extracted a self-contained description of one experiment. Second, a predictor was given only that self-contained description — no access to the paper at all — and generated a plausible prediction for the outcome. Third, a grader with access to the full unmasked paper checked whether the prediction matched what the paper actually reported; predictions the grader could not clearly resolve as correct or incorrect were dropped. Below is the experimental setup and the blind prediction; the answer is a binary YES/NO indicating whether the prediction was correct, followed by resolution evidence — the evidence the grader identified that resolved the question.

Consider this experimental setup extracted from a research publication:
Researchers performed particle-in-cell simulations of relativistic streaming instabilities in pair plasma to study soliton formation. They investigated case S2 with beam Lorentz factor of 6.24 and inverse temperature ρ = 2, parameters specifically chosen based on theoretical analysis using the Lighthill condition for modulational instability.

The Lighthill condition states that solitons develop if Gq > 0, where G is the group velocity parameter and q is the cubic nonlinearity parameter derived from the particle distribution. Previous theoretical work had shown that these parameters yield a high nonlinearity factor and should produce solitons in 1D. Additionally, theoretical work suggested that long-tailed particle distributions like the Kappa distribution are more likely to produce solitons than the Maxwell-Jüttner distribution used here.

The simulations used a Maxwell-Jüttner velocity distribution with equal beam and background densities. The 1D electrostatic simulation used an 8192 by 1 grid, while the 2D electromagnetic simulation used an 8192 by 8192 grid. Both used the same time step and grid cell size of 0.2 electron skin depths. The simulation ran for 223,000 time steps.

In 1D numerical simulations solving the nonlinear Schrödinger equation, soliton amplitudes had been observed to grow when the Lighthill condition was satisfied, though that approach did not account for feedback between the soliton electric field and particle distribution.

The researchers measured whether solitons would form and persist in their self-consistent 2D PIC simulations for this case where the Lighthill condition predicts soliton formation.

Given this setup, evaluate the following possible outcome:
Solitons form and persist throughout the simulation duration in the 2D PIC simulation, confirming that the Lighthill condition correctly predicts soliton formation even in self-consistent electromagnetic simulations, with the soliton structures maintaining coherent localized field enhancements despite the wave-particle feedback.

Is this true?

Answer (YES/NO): NO